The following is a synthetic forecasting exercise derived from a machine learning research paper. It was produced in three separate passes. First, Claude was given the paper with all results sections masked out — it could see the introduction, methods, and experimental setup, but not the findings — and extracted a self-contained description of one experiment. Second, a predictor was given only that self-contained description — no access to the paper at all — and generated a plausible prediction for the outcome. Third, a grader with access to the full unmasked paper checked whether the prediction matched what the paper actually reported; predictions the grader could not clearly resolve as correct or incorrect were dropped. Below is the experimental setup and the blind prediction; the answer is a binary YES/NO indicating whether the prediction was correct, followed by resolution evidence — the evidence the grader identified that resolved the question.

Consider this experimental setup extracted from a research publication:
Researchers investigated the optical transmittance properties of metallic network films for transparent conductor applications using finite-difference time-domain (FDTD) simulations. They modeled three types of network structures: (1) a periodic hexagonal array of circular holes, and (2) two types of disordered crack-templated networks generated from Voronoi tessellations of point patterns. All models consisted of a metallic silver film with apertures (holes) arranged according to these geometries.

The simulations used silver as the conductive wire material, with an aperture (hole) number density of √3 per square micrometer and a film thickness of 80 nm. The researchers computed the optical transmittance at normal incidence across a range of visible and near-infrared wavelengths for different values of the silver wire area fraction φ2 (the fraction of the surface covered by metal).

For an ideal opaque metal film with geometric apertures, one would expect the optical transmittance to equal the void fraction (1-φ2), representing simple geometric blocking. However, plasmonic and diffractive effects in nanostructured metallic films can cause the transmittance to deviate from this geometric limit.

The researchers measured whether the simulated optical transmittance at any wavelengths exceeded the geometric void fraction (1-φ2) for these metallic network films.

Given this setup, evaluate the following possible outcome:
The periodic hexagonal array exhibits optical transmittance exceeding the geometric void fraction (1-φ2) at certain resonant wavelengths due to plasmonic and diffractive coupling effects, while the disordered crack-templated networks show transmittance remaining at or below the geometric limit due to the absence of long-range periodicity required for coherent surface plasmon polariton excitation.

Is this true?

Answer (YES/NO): NO